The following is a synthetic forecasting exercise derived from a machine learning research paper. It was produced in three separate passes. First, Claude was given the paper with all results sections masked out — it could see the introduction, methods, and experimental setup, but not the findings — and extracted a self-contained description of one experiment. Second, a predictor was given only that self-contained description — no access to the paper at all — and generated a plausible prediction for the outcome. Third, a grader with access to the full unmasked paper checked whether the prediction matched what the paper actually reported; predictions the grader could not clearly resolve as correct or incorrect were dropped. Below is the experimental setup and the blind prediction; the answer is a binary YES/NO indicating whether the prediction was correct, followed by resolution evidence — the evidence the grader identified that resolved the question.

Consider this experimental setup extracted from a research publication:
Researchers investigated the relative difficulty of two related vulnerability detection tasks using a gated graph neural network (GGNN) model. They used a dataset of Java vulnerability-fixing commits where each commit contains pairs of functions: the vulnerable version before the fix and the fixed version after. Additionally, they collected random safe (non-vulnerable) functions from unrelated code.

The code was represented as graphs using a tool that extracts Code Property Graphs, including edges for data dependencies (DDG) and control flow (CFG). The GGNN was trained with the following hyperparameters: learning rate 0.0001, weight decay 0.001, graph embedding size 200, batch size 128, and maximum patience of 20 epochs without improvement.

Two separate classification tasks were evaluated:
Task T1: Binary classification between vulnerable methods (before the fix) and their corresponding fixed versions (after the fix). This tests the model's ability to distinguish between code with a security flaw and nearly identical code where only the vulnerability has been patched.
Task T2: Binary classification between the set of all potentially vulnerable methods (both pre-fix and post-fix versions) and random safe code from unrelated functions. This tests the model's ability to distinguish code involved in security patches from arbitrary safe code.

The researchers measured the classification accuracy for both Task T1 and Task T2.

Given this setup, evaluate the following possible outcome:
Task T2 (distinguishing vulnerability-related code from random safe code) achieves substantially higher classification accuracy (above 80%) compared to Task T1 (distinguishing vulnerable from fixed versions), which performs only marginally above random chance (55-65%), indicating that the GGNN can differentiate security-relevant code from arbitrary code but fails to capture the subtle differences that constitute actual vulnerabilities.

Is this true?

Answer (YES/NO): NO